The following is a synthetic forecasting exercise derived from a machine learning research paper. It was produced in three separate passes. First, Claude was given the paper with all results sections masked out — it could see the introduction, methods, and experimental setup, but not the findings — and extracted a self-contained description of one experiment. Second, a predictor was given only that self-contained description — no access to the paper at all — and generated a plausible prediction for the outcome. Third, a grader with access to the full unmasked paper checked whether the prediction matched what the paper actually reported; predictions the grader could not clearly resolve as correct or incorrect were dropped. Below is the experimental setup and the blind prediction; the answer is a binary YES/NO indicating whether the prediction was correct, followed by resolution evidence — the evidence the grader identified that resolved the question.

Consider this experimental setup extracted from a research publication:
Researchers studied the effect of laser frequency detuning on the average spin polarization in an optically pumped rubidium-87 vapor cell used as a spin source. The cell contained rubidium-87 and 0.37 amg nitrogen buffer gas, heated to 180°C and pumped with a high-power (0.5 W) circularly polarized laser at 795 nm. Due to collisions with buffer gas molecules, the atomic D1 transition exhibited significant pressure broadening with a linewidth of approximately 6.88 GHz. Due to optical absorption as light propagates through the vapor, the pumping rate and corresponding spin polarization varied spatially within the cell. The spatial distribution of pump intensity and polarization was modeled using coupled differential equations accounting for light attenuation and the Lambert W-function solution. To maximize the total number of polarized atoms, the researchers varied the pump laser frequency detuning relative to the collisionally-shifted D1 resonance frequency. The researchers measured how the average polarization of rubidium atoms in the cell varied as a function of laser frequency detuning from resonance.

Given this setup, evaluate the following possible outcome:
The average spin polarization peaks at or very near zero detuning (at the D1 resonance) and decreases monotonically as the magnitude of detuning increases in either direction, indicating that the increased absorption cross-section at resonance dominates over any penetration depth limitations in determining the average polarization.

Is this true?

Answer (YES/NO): YES